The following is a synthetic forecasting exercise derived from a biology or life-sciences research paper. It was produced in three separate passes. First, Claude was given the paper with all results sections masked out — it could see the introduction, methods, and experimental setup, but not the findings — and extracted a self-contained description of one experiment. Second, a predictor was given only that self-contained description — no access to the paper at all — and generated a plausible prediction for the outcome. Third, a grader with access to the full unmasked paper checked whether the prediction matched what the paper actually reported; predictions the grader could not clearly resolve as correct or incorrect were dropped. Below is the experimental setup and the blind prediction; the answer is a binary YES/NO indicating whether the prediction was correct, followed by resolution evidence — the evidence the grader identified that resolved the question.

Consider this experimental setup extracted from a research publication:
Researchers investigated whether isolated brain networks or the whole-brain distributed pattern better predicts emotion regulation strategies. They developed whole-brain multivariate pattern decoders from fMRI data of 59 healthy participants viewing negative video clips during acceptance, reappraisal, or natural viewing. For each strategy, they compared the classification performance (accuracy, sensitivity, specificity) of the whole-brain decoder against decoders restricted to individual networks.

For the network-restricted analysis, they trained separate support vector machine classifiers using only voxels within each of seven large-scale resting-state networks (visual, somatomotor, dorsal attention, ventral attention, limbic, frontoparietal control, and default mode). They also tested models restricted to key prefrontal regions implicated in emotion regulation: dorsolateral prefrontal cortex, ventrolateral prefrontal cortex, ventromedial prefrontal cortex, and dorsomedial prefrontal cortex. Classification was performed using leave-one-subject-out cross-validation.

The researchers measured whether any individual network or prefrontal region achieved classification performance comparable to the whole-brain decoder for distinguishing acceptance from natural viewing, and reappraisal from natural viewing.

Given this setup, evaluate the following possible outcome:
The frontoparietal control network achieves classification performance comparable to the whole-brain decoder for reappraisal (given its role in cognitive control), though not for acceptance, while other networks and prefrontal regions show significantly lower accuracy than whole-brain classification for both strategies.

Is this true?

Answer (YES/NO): NO